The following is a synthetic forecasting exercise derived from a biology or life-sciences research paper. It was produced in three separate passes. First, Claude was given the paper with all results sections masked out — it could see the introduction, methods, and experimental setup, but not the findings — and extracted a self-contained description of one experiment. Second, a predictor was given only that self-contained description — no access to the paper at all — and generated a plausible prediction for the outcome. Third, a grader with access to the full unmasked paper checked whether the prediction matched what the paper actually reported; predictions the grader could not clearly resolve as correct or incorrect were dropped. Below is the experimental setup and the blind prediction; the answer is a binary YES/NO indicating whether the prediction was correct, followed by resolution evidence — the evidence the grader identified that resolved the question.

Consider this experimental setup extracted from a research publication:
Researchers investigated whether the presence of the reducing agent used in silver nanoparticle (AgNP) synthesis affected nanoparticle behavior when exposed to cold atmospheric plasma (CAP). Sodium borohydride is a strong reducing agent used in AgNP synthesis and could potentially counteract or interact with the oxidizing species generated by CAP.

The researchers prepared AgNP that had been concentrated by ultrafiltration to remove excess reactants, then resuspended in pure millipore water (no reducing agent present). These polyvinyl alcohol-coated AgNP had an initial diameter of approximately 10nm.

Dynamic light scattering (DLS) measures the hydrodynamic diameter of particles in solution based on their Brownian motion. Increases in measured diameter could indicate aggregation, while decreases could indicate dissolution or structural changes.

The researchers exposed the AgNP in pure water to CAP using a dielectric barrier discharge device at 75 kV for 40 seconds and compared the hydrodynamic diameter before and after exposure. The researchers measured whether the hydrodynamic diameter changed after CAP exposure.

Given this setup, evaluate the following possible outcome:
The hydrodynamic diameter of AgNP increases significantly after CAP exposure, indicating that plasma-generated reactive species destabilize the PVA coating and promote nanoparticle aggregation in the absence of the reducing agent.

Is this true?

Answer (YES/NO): NO